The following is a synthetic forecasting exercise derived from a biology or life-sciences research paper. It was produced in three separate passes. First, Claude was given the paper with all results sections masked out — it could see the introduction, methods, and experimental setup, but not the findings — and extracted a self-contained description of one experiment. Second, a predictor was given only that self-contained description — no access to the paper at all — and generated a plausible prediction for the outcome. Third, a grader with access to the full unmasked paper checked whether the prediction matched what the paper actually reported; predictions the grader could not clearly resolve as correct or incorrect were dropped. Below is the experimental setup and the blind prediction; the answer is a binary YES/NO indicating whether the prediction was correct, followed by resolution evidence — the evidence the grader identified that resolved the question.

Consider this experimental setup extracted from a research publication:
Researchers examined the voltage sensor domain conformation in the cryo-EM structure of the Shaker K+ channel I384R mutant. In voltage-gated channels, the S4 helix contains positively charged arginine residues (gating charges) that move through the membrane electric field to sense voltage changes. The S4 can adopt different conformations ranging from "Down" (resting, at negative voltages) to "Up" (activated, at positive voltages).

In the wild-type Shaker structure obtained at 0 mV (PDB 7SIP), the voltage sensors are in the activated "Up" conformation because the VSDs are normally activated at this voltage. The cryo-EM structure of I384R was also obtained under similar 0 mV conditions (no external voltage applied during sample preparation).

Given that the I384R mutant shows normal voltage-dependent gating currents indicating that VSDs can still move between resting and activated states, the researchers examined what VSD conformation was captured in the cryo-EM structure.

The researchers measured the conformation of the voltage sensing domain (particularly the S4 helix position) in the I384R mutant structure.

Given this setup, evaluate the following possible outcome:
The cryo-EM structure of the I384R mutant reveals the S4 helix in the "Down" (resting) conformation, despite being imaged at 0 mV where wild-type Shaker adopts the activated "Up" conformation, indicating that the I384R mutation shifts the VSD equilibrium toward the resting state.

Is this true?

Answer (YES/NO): NO